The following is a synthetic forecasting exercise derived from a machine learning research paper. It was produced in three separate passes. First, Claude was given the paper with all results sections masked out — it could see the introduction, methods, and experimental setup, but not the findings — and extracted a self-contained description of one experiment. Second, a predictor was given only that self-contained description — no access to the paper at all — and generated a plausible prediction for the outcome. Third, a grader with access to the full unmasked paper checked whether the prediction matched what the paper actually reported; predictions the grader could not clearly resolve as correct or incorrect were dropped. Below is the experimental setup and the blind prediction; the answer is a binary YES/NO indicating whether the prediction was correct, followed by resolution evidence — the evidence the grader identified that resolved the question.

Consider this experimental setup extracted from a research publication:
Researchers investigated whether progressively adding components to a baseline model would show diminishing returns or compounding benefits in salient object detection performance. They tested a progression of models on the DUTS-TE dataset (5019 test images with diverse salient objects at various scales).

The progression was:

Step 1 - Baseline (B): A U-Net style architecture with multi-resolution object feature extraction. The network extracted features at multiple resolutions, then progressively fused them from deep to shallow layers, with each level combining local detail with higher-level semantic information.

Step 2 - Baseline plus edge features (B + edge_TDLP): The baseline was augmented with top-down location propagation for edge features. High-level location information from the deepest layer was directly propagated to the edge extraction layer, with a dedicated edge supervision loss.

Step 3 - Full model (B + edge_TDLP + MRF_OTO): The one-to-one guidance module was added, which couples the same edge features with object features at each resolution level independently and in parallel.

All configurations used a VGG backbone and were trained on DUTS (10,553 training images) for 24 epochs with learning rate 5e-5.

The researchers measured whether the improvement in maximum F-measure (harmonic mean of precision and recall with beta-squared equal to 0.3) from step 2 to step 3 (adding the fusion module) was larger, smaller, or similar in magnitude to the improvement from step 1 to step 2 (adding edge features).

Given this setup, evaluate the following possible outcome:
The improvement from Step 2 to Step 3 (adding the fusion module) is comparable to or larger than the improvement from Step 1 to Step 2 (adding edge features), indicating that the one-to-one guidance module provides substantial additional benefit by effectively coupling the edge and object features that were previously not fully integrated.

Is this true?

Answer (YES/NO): NO